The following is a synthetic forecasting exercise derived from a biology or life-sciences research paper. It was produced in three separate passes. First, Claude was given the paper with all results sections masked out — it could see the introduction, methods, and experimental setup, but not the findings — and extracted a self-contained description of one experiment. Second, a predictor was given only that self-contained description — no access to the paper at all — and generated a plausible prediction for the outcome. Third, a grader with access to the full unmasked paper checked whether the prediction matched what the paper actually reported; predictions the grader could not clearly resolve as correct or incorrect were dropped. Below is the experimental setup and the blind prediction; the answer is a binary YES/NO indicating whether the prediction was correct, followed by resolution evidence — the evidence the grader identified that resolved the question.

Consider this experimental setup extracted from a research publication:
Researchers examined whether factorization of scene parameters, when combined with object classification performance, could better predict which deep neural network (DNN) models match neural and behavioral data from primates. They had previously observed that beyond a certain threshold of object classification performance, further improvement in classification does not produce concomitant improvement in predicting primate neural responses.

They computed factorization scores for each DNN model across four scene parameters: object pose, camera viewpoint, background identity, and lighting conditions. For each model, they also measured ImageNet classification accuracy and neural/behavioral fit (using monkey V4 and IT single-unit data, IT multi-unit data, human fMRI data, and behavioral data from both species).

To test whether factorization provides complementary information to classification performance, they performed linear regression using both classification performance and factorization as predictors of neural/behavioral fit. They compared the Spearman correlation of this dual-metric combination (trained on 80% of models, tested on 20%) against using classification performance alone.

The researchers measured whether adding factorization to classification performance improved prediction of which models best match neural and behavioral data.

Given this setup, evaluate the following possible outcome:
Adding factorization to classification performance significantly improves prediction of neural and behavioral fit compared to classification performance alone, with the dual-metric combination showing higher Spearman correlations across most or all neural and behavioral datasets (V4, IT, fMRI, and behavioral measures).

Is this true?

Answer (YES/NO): YES